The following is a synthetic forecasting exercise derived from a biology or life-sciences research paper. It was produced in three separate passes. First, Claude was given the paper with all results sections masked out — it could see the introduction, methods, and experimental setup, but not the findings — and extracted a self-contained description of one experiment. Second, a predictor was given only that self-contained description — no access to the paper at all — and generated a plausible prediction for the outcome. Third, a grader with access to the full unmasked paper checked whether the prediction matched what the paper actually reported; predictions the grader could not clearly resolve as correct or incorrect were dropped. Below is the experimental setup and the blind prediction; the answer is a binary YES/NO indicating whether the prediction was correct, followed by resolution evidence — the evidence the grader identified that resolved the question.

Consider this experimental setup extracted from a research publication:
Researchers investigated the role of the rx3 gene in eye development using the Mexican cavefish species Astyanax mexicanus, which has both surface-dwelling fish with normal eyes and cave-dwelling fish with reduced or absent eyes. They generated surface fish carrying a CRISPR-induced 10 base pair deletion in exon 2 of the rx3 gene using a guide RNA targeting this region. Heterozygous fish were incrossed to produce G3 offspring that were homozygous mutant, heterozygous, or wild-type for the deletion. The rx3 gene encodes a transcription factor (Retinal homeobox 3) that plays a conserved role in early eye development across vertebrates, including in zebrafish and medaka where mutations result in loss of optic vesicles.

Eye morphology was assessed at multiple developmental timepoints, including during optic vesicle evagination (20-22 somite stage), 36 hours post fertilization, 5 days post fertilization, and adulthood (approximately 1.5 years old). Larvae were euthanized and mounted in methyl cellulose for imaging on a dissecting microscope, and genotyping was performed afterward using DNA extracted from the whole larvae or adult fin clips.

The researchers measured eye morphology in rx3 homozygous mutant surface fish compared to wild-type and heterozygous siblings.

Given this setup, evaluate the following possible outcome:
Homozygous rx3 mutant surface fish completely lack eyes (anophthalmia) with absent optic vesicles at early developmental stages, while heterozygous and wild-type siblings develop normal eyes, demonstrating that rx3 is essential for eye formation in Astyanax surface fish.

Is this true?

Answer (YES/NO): YES